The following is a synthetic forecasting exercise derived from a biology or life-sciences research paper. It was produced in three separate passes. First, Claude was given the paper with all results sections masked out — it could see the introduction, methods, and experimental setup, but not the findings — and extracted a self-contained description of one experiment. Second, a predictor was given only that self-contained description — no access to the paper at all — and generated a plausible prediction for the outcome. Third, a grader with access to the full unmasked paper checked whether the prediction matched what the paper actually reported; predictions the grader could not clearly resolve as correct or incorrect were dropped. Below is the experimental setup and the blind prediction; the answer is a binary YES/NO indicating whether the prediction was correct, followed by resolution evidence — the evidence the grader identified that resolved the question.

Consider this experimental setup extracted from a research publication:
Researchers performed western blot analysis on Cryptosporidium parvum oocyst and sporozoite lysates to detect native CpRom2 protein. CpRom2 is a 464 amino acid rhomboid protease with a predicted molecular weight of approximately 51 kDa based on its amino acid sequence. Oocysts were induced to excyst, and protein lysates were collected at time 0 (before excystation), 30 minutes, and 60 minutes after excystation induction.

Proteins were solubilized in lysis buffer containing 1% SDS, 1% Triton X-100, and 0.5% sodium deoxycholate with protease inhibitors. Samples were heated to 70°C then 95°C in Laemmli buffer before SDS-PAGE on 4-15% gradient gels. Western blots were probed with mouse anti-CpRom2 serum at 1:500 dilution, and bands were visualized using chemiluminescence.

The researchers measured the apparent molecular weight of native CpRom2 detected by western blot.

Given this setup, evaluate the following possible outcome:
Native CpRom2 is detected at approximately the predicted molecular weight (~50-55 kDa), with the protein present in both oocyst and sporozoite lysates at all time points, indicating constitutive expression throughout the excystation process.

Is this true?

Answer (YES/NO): NO